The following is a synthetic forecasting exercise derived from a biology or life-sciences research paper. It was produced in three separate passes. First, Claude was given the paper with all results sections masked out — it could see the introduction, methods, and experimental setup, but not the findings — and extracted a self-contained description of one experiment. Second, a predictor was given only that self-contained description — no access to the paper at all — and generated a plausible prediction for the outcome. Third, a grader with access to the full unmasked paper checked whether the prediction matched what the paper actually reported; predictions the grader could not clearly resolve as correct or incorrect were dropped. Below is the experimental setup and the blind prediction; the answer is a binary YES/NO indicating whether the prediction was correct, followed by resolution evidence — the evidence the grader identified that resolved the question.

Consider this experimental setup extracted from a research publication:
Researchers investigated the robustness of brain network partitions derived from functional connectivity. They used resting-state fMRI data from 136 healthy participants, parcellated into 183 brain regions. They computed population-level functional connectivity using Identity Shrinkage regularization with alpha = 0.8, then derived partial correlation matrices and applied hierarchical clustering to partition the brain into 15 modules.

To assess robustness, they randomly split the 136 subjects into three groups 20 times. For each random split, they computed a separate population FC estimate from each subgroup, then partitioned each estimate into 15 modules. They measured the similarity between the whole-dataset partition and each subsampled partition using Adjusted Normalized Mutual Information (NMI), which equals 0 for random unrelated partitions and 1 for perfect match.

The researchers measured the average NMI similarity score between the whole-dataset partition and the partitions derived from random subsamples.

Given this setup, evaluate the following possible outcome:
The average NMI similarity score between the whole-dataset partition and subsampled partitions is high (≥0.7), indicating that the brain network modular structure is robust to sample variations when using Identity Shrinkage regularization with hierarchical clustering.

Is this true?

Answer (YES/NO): YES